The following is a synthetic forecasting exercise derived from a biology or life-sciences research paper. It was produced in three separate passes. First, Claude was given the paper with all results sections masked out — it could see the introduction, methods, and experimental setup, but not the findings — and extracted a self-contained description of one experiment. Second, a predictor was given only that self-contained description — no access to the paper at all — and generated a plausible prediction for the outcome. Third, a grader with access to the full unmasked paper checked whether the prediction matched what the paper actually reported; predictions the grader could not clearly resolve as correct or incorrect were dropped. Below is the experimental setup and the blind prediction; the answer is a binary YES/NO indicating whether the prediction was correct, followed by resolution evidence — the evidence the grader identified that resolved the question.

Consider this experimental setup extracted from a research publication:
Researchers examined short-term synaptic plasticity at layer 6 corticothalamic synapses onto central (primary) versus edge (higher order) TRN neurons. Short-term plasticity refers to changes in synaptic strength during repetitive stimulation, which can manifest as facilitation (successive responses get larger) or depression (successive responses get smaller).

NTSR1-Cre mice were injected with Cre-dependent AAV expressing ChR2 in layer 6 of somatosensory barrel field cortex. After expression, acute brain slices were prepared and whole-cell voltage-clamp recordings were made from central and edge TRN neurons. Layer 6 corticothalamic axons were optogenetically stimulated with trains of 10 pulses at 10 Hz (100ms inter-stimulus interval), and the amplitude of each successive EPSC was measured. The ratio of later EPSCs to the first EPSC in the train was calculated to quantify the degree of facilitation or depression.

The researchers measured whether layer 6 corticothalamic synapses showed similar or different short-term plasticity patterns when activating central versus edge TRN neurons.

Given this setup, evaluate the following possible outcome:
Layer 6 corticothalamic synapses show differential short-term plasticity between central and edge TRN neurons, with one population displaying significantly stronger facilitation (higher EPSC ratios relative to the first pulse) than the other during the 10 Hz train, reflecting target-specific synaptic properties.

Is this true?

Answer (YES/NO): YES